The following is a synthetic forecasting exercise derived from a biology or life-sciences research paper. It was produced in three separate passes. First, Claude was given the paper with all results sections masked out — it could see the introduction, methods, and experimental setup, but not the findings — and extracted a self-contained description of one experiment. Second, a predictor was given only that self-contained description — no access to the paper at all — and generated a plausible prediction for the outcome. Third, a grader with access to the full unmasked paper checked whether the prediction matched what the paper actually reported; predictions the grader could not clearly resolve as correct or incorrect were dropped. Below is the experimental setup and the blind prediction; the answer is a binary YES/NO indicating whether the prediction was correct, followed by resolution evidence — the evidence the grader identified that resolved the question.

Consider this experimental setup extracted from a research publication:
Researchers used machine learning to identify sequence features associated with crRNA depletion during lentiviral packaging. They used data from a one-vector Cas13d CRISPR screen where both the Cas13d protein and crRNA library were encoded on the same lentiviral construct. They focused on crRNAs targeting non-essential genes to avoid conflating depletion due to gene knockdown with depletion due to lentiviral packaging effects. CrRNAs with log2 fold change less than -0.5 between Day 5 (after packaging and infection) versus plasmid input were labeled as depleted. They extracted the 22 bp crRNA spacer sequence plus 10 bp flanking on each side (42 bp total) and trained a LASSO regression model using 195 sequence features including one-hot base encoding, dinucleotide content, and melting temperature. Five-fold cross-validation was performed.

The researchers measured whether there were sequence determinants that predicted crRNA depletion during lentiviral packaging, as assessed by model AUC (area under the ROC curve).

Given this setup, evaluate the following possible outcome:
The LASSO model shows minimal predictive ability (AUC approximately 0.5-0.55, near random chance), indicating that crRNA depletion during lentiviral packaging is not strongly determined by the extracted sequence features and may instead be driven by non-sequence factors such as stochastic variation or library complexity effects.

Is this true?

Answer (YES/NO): NO